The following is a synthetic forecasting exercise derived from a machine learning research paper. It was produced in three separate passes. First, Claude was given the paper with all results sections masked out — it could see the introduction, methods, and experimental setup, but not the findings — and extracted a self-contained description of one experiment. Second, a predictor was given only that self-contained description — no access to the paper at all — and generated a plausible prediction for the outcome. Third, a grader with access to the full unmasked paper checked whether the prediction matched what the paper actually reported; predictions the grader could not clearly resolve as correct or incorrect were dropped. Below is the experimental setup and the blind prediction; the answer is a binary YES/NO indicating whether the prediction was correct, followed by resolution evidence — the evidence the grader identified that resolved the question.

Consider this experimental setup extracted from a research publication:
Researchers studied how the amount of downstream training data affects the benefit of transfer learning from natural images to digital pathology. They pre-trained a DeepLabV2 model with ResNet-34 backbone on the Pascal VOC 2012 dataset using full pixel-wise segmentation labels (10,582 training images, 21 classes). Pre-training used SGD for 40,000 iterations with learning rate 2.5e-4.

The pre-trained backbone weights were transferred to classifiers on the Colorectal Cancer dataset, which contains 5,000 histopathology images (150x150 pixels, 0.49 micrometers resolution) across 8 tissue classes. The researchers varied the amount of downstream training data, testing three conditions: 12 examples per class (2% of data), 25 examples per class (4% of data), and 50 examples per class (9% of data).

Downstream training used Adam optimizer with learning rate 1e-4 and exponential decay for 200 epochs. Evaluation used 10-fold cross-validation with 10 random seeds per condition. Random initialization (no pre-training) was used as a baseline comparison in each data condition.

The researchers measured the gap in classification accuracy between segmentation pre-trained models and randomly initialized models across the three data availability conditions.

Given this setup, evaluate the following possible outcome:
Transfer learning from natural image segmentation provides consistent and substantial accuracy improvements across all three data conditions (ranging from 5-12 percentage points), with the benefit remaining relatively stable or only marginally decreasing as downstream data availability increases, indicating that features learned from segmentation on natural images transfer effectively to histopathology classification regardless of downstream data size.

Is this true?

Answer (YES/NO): NO